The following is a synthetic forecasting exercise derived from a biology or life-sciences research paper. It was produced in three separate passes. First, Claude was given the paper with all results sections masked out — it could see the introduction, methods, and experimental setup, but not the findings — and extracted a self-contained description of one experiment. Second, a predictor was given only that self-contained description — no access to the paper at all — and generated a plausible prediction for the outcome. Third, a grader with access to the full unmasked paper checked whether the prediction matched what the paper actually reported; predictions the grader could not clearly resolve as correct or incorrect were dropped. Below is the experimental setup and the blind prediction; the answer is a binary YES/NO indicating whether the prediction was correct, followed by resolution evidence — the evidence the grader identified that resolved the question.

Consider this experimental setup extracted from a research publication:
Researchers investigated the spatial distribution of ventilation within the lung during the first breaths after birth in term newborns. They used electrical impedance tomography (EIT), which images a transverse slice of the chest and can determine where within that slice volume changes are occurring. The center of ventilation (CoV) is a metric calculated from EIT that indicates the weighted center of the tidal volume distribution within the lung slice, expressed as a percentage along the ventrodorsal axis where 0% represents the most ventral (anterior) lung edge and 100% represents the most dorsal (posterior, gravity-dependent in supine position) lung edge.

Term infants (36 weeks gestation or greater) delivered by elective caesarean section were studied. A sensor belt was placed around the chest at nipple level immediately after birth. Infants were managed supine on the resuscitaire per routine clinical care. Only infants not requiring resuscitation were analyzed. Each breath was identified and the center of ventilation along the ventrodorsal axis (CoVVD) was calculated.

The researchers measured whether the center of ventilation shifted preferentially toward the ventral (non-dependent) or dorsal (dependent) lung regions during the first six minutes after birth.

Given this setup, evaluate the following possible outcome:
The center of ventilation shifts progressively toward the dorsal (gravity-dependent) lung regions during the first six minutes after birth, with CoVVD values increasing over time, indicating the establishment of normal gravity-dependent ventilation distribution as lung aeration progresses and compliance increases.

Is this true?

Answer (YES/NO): YES